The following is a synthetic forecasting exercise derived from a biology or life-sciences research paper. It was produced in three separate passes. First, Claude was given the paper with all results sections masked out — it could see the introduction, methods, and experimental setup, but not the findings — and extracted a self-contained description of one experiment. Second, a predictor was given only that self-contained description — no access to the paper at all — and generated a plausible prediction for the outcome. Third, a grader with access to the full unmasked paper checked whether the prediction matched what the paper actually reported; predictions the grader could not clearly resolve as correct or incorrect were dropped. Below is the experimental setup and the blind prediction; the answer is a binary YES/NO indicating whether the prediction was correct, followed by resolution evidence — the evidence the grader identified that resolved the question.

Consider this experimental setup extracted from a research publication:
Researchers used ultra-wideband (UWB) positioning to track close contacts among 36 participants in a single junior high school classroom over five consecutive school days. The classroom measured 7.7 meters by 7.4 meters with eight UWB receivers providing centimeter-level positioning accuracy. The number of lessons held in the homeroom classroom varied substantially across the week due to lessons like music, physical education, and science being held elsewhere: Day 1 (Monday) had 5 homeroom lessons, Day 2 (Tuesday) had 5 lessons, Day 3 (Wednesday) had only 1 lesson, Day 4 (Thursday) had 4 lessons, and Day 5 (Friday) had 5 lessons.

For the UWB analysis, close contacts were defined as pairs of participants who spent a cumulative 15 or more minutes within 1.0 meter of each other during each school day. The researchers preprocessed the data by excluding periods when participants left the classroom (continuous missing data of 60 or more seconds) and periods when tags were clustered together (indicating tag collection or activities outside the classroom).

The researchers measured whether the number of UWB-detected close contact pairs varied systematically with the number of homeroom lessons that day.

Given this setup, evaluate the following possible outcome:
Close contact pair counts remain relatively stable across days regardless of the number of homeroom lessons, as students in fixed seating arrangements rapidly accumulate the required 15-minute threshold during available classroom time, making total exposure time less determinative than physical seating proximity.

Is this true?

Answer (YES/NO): NO